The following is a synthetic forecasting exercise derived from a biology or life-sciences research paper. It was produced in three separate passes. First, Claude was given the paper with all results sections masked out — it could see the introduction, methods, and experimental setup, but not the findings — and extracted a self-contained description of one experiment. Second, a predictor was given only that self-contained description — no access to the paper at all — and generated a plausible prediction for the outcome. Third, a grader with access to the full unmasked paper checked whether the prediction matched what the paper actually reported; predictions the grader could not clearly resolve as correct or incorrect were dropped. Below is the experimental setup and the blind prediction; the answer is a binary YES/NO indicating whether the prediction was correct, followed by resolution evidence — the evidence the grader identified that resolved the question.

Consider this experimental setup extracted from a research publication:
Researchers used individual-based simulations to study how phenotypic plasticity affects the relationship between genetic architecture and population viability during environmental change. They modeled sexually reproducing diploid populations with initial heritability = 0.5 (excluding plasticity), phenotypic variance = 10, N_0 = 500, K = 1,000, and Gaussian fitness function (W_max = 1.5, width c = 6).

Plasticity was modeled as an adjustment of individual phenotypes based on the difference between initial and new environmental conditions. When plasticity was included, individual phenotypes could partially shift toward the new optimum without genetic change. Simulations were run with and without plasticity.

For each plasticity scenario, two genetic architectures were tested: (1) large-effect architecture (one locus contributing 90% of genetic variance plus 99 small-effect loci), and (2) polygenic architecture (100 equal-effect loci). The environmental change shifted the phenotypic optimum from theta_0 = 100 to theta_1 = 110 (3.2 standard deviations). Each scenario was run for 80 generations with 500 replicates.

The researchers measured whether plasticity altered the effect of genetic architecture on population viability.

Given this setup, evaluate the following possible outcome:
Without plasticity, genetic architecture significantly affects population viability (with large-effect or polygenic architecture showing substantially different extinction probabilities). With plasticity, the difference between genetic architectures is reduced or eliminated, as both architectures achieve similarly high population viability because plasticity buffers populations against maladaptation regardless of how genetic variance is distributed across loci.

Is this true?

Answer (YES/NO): NO